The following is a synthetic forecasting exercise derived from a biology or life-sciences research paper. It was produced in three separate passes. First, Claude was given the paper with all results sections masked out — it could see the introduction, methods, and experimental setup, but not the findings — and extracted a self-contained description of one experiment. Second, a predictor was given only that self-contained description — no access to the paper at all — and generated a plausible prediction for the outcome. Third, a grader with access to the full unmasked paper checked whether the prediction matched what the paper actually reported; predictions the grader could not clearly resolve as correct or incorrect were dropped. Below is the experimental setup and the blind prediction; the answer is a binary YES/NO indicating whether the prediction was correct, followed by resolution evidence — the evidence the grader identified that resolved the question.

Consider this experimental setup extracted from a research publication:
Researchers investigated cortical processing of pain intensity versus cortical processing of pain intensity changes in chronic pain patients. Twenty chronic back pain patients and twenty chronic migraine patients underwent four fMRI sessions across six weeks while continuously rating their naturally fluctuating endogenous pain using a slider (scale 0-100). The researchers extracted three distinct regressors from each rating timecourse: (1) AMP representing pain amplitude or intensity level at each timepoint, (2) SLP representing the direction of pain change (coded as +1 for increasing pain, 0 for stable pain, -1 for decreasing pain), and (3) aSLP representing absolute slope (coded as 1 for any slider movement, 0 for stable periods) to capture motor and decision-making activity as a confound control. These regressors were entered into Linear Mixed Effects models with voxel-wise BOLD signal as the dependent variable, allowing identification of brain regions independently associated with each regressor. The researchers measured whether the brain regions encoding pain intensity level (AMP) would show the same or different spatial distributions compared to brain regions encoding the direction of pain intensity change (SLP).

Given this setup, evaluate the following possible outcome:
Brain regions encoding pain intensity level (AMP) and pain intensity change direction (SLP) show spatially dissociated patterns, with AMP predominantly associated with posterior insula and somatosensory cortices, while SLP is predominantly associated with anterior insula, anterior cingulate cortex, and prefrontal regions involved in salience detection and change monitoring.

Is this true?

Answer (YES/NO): NO